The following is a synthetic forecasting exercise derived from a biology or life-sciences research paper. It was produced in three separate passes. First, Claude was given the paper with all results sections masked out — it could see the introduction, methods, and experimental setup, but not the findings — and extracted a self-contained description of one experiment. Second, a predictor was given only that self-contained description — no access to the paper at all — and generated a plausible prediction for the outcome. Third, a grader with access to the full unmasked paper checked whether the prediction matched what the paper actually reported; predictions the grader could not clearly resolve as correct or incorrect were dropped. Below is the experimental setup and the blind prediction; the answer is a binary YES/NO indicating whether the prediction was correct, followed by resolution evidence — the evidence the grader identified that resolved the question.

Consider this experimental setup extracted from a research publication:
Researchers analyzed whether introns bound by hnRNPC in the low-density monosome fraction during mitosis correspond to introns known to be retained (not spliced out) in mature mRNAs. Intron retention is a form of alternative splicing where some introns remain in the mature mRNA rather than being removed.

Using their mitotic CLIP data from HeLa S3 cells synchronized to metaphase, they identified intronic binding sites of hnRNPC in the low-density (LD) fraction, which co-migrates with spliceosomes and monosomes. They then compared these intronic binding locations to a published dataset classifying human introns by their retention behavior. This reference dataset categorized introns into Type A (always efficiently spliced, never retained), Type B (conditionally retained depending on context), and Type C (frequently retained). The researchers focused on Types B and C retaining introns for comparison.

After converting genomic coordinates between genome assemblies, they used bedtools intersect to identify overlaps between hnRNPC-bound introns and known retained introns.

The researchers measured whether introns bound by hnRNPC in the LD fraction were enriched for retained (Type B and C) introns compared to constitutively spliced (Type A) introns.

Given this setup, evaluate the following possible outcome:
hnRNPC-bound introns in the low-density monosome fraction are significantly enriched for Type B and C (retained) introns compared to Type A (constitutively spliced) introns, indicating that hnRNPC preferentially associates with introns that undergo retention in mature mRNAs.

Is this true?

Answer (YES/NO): NO